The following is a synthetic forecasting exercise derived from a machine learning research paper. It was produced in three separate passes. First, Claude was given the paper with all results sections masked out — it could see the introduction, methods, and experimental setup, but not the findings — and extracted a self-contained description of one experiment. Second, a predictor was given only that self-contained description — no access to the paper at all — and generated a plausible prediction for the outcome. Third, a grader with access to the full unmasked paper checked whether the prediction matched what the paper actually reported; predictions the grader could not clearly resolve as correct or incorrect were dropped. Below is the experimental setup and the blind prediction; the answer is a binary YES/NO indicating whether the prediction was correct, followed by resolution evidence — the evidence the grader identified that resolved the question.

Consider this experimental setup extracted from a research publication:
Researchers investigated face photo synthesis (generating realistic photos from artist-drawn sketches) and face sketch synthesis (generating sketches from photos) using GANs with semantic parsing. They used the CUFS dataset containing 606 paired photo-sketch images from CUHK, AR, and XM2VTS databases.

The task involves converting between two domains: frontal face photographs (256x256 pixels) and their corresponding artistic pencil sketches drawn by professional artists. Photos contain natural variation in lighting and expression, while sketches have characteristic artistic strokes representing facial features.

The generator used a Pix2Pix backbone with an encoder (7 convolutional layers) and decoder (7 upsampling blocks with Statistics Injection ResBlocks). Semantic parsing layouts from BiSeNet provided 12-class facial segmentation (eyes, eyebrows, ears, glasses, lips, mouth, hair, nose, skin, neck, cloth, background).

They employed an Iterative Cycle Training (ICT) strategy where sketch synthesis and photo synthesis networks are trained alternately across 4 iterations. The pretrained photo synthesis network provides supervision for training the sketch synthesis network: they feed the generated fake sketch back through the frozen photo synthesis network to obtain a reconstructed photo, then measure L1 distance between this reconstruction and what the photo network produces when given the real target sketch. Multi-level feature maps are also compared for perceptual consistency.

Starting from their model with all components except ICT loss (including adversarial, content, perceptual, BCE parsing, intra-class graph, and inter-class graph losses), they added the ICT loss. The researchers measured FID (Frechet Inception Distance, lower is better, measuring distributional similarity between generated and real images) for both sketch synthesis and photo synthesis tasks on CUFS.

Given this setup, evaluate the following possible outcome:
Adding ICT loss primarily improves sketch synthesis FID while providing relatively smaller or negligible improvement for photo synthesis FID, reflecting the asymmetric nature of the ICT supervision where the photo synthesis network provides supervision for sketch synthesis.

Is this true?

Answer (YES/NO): NO